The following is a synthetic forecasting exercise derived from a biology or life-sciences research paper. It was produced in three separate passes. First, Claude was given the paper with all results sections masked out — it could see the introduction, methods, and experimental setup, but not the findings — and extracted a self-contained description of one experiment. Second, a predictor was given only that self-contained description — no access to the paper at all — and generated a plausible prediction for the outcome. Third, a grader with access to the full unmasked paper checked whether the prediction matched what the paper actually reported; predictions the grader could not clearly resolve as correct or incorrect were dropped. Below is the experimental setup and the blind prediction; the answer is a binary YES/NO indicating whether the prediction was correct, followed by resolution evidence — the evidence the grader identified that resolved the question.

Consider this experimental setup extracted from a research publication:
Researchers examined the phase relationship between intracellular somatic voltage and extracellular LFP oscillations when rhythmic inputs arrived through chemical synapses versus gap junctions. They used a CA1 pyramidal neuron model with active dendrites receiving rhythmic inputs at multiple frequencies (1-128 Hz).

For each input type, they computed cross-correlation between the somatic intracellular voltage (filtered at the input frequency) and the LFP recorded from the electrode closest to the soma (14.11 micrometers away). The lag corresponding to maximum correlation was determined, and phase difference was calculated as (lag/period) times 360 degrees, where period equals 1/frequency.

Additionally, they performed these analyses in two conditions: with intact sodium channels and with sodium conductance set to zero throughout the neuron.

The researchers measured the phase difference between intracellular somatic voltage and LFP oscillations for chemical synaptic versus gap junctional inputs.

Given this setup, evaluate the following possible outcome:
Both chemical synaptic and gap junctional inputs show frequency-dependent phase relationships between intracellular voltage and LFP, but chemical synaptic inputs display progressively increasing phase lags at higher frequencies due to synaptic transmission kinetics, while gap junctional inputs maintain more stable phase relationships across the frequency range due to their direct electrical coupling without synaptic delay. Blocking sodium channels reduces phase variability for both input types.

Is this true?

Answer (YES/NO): NO